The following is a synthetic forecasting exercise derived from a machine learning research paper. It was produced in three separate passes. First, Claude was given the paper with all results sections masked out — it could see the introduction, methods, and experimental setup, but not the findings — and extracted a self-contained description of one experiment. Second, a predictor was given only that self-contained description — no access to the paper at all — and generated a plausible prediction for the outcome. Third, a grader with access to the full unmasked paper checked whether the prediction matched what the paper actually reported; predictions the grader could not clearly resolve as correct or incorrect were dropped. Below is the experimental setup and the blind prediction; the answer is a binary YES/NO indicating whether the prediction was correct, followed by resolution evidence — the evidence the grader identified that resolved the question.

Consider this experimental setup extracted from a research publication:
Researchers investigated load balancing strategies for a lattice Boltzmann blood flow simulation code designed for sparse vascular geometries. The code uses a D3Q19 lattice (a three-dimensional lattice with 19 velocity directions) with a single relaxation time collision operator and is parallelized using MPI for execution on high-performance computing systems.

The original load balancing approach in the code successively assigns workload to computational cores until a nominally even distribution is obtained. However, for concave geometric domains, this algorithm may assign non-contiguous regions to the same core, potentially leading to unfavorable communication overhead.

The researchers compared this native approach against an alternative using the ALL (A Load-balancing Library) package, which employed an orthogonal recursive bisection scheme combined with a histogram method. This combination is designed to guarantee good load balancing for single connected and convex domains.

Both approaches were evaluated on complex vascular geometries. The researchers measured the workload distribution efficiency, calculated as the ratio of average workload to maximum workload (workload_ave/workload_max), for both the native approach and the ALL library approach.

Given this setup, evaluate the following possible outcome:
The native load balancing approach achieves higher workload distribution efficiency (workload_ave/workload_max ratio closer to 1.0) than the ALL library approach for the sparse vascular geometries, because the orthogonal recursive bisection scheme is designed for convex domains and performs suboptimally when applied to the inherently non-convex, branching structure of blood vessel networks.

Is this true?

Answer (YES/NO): NO